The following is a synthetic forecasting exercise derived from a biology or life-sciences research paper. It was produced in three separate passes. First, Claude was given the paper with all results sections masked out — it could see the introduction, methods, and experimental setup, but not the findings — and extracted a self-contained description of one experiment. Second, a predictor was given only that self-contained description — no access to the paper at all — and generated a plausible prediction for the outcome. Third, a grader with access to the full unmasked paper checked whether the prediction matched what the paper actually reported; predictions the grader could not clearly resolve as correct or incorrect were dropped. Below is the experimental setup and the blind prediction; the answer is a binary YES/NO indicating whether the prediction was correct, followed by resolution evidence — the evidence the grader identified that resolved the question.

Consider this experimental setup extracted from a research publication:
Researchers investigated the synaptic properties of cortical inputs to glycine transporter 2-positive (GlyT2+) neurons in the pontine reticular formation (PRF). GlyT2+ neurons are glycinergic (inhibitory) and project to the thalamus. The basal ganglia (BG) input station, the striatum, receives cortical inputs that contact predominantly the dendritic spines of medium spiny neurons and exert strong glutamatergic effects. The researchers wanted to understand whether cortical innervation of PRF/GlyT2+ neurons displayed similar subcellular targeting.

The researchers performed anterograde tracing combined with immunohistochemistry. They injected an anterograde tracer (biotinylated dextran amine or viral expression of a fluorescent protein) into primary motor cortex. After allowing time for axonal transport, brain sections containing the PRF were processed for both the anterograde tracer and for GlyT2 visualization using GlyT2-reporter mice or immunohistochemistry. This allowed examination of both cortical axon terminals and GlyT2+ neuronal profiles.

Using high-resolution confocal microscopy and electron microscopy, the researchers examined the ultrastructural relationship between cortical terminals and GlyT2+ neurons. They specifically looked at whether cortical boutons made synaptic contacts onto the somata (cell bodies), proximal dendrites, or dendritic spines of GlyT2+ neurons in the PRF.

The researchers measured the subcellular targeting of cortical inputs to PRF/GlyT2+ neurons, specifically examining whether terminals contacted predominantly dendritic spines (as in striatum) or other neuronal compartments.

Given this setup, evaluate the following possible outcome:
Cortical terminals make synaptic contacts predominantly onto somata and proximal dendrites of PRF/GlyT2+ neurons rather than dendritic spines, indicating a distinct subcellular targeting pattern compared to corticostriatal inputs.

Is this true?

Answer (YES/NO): NO